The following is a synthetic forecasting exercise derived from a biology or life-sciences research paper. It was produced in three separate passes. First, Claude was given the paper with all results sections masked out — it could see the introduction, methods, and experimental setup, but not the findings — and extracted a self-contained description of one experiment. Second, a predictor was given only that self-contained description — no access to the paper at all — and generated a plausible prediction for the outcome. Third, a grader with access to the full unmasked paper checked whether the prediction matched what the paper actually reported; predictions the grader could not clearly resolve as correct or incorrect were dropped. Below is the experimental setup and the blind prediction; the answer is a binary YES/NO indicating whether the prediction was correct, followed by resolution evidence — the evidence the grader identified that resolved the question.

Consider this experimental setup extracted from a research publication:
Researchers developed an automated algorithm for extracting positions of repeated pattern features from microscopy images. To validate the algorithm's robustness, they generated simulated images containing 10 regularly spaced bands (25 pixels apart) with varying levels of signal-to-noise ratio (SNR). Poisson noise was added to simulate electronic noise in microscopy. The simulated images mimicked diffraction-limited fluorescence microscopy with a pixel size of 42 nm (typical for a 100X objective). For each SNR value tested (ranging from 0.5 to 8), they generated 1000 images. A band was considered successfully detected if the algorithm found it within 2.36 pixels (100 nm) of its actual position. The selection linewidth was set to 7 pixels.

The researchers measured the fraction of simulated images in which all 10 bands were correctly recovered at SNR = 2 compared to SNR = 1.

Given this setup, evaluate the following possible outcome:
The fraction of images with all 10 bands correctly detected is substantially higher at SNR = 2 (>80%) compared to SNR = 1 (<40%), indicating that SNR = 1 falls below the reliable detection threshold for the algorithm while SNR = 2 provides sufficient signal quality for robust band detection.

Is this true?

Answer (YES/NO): YES